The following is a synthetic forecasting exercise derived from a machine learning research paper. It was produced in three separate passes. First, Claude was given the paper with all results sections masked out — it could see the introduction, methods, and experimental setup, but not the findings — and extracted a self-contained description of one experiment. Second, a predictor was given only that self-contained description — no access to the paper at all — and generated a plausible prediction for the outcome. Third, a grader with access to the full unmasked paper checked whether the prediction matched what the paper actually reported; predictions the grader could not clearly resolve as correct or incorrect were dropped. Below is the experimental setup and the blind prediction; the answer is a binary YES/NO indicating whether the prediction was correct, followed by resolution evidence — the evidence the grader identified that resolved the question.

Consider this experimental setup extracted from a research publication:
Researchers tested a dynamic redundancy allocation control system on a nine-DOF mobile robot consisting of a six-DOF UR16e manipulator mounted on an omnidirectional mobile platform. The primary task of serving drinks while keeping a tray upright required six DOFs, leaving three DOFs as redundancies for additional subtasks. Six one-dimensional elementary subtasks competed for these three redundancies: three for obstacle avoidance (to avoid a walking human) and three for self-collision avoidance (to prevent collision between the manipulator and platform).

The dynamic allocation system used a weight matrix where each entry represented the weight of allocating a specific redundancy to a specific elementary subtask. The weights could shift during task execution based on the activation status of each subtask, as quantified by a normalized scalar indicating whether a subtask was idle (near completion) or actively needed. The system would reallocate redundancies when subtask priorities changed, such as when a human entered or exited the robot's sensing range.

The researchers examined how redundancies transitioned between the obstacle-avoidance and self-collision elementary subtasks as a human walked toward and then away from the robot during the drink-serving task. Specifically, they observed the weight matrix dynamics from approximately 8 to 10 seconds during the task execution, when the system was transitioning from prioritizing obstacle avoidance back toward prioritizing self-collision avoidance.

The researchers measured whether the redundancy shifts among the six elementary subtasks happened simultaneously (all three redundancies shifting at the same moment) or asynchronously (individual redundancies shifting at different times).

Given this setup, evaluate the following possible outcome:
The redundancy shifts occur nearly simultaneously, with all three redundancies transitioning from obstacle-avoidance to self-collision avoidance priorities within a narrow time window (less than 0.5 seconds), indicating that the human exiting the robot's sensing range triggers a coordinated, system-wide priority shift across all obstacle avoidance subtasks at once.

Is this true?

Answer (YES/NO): NO